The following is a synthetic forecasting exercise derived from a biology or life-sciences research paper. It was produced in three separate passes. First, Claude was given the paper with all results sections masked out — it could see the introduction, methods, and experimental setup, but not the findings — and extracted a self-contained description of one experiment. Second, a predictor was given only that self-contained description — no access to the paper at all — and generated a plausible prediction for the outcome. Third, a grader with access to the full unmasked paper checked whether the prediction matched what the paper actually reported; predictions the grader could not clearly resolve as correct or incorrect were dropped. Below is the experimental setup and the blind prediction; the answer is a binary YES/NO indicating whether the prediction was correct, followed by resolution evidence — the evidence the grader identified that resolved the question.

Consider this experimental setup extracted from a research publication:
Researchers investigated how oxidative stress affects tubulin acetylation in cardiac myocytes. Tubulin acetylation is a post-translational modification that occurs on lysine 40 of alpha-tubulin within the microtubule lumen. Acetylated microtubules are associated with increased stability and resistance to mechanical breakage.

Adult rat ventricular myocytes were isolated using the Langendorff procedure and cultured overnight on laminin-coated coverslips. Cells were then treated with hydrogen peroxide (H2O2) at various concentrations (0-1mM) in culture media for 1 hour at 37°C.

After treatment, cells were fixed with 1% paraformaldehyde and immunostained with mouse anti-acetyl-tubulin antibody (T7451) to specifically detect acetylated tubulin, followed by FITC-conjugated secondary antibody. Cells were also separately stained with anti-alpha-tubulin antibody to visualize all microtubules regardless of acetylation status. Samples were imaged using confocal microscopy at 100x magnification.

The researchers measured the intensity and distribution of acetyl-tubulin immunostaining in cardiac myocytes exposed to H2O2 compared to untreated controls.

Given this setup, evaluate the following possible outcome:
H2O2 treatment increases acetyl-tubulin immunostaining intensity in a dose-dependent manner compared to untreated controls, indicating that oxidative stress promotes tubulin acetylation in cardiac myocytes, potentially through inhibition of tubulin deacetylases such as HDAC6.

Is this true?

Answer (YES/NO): YES